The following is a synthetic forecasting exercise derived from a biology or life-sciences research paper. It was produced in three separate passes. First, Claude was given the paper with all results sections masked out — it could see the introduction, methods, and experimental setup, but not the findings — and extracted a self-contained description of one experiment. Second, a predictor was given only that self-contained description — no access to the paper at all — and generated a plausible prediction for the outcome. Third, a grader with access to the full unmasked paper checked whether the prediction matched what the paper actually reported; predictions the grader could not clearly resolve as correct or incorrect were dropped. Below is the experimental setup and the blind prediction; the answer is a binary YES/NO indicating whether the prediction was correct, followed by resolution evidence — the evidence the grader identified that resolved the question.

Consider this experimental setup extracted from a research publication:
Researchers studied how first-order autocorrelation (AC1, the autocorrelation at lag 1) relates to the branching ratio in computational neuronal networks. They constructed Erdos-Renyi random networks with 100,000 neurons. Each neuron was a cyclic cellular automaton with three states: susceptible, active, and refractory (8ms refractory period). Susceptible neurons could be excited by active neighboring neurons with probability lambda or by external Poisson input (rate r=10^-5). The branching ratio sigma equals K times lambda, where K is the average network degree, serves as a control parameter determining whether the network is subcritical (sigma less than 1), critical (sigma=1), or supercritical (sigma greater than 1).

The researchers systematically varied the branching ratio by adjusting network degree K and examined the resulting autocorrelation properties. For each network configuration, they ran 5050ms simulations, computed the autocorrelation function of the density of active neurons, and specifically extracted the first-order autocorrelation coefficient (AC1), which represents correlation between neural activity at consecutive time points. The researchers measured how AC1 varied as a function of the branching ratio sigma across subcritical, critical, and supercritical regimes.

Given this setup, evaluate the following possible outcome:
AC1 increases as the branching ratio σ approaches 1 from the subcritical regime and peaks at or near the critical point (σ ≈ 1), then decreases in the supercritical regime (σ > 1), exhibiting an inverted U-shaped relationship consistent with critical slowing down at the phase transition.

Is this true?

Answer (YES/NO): YES